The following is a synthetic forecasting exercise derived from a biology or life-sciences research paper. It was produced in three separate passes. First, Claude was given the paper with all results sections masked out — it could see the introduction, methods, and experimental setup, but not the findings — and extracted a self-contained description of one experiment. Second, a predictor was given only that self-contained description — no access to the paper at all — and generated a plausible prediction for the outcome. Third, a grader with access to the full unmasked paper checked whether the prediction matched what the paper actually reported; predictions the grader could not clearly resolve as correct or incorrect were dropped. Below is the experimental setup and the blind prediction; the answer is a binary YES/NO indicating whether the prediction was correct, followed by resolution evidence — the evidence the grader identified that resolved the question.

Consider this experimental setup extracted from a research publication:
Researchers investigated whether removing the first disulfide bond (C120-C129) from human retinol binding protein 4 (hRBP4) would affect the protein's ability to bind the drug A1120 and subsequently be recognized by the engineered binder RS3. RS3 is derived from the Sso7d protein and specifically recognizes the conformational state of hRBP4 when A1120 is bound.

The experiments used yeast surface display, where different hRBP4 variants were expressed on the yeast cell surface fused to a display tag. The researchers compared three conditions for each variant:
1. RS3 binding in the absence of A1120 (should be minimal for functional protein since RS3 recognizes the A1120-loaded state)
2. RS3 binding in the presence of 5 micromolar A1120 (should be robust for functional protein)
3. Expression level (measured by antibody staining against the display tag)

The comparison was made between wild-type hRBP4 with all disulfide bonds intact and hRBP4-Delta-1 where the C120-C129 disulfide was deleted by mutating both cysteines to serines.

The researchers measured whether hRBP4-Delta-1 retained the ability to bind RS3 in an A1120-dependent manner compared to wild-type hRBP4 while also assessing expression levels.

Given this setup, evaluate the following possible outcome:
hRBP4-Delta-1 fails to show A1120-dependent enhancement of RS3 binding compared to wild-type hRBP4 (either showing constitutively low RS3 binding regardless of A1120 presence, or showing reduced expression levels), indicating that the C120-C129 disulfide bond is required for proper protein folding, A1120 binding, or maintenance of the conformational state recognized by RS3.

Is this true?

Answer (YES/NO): YES